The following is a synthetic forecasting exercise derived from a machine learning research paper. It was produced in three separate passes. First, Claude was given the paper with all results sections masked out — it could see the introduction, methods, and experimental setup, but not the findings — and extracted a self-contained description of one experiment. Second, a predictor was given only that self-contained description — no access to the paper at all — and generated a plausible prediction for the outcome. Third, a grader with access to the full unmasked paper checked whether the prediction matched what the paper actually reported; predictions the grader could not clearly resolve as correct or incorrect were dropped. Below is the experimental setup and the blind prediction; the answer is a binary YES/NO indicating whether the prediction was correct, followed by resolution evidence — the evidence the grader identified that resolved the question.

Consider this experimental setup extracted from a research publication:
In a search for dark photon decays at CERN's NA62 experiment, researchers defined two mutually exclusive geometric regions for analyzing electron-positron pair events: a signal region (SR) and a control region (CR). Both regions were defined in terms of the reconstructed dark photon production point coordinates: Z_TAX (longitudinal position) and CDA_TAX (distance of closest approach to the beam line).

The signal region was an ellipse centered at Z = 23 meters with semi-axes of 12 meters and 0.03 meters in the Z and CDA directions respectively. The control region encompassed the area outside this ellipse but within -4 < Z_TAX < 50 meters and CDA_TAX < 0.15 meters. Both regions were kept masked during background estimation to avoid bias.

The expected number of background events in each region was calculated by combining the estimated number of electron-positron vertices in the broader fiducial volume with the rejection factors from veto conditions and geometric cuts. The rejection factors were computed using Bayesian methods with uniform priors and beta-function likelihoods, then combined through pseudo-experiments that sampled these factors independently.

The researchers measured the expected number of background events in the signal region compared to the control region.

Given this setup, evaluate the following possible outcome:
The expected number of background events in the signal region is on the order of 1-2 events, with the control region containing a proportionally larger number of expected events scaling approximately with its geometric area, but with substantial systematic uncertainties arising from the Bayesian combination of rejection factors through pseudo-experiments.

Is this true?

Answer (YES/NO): NO